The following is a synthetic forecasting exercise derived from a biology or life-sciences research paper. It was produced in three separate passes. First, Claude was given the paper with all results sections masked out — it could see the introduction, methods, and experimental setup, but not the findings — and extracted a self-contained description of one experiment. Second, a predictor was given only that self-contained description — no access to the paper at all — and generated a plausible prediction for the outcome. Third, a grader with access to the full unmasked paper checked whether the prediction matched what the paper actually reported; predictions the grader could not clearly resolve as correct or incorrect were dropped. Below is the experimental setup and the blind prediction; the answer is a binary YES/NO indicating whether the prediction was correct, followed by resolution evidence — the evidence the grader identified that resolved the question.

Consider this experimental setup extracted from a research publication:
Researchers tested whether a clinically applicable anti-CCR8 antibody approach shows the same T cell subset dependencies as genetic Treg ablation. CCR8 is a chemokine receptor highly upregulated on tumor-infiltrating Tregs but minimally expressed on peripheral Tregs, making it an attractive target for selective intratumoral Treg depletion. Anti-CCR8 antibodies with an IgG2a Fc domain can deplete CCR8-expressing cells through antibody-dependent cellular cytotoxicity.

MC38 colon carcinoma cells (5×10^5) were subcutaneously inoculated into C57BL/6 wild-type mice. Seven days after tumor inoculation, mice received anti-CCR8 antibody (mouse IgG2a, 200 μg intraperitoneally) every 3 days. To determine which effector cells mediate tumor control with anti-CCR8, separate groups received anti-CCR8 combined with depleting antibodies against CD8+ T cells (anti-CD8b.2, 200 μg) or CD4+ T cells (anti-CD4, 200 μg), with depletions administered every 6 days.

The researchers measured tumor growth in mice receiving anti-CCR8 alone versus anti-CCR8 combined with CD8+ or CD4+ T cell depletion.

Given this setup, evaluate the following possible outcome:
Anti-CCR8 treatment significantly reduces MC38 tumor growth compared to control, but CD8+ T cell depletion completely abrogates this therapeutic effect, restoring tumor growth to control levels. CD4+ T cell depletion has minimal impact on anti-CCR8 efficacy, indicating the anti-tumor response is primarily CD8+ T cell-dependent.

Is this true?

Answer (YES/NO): NO